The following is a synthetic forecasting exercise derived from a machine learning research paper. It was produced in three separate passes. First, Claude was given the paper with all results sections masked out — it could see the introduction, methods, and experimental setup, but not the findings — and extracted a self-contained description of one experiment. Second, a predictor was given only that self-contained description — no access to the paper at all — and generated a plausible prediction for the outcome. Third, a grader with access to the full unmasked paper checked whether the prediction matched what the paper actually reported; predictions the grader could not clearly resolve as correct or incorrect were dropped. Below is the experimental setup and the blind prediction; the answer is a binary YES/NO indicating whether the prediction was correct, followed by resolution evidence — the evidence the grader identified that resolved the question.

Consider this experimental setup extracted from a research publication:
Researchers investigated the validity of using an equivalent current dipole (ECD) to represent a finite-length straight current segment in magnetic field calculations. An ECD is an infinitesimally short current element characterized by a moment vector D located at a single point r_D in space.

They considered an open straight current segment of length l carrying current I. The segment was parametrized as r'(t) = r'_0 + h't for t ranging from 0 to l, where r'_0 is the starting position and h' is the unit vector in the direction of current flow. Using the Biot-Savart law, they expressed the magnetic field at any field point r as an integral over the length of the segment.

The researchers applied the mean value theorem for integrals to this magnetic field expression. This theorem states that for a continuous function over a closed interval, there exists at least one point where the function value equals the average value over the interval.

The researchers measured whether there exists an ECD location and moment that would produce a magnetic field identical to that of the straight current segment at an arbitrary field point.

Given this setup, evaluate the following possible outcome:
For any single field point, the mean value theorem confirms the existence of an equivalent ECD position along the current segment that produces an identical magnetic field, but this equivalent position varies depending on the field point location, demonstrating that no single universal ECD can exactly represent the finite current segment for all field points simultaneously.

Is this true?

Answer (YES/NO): NO